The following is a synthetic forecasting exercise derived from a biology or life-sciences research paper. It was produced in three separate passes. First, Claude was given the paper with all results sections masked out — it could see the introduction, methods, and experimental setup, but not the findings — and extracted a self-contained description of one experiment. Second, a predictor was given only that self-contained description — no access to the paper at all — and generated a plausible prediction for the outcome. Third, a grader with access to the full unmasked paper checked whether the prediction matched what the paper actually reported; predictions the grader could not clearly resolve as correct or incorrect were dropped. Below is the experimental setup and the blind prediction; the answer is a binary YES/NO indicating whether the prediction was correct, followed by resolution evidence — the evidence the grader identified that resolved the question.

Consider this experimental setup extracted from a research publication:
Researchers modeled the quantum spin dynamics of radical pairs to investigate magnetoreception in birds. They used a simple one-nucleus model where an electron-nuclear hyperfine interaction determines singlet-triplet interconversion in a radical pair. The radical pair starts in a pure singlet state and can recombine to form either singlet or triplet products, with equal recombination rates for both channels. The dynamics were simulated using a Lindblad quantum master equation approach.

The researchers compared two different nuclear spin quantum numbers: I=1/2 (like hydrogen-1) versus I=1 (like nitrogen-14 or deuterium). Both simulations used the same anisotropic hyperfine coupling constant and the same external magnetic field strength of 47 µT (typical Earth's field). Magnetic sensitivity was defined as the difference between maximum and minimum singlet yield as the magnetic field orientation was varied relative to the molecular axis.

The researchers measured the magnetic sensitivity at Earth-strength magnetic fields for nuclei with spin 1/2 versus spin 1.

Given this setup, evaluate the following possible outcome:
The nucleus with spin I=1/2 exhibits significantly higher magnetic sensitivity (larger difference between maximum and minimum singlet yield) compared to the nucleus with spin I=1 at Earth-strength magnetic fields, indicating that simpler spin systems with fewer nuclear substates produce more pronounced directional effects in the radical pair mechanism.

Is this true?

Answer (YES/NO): YES